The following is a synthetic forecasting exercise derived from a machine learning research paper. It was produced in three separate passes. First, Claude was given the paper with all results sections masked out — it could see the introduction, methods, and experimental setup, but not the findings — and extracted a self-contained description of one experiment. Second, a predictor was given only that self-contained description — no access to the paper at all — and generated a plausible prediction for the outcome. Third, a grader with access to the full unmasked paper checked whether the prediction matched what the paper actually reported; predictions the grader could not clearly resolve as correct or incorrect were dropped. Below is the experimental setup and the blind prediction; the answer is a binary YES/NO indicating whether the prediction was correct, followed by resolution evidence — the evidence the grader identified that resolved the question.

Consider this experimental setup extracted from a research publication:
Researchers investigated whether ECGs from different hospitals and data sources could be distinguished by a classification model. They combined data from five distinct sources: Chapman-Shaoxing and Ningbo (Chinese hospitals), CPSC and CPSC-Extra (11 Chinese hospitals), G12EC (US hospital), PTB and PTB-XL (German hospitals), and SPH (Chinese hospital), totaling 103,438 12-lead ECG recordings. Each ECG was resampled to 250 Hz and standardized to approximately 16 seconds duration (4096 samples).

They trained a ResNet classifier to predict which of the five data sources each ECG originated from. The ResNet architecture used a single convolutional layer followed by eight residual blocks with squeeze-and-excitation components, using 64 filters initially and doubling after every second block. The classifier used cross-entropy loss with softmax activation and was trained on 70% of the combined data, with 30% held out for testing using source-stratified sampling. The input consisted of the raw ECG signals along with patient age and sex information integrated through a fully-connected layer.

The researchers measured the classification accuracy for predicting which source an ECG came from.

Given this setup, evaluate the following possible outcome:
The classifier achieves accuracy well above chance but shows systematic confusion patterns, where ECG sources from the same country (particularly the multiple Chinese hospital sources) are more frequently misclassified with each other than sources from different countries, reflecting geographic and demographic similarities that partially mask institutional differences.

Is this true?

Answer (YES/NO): NO